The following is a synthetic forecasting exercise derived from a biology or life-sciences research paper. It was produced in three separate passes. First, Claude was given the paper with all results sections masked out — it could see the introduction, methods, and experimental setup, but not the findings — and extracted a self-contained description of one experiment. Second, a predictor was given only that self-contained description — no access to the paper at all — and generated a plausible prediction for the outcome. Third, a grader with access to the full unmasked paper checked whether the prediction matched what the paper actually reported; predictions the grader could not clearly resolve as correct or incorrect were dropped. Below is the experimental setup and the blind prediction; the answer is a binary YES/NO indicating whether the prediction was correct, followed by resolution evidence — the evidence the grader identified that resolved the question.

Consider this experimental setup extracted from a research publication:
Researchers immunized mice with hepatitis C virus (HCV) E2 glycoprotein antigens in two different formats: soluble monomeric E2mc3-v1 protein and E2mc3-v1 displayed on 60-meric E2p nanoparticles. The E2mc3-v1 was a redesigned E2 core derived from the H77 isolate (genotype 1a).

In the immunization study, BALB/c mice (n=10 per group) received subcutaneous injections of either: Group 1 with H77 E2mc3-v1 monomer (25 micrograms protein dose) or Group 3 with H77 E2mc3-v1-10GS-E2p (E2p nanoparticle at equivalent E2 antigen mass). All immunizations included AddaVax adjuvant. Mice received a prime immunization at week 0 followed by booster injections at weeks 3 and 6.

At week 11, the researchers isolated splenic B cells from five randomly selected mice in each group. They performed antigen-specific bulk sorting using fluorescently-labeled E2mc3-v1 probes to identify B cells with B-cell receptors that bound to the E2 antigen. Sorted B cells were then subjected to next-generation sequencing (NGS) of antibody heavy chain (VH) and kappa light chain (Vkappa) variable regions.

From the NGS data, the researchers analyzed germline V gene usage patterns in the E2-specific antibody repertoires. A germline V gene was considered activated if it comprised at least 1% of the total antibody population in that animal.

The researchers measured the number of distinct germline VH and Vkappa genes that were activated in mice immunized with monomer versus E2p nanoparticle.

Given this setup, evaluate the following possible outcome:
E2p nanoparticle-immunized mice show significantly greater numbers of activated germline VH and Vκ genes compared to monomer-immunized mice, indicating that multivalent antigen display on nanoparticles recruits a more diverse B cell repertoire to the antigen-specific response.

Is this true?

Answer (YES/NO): YES